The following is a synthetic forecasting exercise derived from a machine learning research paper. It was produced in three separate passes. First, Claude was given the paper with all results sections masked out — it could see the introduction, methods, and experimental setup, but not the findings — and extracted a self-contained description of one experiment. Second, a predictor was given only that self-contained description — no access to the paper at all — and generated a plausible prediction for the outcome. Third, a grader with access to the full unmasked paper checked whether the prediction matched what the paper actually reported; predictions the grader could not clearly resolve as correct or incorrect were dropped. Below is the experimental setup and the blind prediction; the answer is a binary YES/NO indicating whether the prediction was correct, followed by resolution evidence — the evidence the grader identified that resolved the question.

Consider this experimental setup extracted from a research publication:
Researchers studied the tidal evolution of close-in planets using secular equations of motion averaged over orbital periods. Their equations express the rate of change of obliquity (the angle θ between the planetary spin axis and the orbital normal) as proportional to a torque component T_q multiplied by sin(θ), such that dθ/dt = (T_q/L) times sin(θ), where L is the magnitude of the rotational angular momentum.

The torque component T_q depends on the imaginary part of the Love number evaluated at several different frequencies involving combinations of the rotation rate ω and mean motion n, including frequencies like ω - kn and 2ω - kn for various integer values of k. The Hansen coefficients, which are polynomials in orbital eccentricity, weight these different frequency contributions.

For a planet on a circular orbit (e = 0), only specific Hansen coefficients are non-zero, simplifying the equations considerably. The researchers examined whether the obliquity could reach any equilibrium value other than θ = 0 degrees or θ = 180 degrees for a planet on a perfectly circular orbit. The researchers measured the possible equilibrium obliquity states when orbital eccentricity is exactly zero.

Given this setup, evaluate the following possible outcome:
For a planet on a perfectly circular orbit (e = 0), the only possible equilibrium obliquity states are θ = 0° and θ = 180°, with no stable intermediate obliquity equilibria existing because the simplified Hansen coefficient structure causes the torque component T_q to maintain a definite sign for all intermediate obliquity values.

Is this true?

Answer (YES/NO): YES